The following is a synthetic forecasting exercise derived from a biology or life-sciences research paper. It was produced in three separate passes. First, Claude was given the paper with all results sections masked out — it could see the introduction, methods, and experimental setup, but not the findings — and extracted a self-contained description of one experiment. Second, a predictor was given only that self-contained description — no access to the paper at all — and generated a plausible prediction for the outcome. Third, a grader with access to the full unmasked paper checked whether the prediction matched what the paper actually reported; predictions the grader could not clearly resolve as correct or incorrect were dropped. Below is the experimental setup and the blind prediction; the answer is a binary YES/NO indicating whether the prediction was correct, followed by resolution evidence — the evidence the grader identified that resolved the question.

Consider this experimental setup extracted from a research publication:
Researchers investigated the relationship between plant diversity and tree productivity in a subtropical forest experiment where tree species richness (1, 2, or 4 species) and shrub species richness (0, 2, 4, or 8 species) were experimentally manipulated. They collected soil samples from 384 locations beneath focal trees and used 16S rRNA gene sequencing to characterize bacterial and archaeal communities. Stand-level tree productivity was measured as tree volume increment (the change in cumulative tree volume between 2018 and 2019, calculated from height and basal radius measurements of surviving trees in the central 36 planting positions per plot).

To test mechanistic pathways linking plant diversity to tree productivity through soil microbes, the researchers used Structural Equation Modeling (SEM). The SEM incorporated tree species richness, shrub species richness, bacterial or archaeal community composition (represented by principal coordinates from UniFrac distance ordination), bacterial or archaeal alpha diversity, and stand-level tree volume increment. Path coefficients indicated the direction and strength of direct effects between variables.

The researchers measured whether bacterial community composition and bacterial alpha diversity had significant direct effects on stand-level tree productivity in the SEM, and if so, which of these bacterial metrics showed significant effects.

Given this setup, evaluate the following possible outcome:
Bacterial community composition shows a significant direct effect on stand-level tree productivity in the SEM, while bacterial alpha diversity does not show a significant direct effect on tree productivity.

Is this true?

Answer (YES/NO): NO